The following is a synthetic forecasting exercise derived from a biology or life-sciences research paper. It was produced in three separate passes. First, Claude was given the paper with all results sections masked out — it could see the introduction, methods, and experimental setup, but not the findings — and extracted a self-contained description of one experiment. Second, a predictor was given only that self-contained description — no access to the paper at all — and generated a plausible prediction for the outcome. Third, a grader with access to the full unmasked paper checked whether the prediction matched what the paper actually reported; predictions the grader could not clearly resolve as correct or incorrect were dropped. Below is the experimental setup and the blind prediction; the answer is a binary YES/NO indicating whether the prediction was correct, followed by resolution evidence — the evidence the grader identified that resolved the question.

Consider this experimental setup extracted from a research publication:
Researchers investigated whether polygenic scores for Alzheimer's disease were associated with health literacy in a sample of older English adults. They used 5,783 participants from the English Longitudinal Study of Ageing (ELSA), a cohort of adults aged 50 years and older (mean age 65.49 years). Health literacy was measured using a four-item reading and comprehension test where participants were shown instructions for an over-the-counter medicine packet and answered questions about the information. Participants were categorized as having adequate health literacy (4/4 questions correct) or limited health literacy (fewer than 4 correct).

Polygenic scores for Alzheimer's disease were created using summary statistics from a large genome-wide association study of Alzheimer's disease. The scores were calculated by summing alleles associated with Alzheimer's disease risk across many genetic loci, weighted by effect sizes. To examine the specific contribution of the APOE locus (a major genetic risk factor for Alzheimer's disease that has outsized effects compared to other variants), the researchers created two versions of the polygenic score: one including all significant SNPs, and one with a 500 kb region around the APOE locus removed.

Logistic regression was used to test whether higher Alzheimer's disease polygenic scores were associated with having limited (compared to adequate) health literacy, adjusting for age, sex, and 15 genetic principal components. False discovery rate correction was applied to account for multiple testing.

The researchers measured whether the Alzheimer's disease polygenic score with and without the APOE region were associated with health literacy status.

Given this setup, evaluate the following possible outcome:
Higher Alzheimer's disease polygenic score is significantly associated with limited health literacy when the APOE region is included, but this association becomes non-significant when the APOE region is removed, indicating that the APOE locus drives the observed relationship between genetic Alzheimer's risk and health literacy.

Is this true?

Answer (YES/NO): NO